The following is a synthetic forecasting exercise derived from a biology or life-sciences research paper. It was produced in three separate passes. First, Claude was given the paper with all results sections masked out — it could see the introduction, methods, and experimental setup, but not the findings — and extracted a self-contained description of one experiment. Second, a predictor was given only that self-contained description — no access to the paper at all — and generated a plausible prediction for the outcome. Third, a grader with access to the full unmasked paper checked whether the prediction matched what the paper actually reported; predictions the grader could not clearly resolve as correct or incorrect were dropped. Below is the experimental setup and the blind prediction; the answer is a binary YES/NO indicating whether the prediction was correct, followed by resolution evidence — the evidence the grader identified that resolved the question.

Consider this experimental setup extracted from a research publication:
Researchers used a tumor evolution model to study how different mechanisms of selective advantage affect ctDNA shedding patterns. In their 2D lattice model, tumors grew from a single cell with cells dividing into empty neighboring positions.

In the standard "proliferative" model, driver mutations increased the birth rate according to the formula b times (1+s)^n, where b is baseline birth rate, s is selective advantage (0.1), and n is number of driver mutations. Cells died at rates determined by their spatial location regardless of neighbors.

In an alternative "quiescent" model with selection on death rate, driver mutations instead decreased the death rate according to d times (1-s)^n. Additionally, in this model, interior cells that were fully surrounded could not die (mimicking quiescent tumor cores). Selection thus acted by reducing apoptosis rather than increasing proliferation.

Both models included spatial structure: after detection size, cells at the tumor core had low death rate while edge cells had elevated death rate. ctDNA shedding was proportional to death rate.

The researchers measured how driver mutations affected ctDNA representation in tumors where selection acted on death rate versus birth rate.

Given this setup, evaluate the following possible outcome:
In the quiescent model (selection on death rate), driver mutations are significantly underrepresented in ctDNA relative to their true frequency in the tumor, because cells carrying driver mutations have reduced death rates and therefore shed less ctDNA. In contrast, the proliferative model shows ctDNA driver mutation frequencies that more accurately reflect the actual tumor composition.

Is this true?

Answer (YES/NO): NO